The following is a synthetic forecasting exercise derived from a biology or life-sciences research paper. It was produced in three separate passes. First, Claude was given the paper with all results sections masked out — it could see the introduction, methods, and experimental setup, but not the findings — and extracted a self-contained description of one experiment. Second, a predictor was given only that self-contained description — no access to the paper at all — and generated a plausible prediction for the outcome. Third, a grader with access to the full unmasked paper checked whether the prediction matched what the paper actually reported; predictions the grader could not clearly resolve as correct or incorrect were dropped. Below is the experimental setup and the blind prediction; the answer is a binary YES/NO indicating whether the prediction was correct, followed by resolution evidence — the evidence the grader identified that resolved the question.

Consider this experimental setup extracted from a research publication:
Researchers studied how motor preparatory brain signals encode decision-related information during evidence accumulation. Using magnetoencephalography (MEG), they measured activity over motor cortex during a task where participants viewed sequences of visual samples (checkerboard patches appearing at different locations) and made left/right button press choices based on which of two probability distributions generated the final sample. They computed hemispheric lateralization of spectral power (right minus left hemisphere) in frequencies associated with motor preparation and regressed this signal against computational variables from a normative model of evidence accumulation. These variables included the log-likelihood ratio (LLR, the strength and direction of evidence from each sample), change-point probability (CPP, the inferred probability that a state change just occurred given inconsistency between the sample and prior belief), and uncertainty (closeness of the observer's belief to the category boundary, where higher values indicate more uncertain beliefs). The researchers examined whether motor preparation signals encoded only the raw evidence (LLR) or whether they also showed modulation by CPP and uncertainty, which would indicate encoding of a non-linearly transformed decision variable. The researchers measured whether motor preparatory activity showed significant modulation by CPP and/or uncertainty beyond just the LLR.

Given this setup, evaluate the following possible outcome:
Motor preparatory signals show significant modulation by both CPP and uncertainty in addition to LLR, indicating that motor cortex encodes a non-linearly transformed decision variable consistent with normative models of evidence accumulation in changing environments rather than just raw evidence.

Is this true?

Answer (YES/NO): NO